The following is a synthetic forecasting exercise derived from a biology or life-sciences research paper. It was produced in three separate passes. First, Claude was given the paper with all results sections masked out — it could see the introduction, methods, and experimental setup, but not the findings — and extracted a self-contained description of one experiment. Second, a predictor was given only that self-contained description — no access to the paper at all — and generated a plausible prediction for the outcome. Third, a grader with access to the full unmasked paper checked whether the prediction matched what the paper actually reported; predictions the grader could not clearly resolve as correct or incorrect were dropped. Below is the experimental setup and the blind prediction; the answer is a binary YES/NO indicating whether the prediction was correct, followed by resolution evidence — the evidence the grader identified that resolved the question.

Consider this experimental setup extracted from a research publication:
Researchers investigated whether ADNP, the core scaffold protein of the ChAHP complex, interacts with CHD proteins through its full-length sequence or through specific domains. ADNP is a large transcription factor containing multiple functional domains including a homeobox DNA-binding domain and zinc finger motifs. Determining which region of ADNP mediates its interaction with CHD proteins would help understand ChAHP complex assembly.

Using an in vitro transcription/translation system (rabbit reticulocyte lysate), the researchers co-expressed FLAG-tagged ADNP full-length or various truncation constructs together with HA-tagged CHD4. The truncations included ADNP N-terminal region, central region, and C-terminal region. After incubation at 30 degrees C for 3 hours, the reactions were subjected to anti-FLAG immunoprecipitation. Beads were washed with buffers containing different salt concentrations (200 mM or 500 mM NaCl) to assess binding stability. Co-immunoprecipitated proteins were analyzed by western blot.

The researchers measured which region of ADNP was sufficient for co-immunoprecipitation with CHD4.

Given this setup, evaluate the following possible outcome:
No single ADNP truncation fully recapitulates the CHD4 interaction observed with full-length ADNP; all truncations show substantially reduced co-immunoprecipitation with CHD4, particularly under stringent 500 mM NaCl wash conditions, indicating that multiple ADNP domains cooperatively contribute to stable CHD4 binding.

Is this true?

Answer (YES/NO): NO